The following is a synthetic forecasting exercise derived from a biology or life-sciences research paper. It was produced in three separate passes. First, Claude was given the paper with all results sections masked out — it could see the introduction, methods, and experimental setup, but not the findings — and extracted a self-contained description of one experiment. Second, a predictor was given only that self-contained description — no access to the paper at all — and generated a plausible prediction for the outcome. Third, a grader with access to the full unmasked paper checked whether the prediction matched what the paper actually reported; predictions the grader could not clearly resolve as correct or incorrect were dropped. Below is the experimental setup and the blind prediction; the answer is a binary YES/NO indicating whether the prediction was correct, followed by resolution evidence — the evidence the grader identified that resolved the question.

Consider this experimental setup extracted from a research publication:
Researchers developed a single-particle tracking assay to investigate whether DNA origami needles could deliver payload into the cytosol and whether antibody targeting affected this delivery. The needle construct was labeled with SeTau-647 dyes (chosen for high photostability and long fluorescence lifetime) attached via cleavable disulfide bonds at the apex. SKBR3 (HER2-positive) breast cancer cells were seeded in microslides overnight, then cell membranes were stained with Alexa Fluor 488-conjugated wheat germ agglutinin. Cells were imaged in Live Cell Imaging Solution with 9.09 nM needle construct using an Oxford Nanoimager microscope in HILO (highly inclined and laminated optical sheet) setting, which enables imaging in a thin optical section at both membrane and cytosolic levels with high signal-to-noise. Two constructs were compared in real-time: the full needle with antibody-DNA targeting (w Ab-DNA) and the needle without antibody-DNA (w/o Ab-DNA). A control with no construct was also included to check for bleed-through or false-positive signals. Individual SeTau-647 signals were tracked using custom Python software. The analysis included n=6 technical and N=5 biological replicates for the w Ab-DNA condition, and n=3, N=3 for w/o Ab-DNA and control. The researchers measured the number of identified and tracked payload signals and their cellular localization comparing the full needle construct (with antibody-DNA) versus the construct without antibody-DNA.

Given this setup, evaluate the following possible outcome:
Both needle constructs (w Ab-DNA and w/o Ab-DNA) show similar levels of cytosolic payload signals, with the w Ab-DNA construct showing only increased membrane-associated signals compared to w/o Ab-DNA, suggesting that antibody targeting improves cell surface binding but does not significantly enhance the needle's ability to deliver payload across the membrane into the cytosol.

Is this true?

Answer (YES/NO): NO